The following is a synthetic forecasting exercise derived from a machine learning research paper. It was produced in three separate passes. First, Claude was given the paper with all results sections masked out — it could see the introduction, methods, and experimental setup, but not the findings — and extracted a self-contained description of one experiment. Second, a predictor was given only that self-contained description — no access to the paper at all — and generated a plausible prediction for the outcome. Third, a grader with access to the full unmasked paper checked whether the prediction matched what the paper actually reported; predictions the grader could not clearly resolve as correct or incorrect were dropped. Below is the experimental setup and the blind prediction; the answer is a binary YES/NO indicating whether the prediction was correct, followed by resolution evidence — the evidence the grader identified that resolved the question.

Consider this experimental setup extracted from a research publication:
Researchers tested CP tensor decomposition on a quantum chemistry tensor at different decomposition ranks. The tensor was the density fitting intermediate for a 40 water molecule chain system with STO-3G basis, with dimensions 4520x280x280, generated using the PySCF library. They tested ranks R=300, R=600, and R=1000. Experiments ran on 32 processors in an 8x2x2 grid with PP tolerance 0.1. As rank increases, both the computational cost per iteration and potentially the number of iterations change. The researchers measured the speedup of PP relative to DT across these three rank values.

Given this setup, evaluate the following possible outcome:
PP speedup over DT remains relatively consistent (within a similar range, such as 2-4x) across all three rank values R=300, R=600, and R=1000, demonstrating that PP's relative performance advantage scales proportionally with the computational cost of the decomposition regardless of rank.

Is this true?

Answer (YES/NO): NO